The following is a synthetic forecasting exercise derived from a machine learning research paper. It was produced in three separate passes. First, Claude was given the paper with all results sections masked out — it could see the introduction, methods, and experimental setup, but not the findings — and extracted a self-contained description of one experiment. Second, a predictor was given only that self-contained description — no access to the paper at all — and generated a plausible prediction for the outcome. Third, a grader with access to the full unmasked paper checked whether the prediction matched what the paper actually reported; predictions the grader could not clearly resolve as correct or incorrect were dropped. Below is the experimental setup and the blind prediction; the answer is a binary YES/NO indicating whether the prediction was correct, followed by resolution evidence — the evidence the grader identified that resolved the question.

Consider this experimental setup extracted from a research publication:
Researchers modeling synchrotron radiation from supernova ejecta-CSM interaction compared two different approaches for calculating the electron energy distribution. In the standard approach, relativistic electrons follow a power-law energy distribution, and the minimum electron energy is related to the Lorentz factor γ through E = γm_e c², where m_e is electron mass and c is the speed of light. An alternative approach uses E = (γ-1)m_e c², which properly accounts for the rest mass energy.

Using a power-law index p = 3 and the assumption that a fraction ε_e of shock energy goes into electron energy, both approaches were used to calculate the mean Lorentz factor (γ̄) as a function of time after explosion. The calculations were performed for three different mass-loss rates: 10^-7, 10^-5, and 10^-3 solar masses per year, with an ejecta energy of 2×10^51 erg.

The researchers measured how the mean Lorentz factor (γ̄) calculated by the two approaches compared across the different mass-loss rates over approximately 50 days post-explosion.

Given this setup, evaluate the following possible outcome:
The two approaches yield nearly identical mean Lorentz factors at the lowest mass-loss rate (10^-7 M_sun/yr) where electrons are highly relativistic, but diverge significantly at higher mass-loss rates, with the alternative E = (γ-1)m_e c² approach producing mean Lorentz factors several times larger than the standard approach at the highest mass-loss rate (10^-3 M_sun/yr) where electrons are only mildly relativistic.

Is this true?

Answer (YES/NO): NO